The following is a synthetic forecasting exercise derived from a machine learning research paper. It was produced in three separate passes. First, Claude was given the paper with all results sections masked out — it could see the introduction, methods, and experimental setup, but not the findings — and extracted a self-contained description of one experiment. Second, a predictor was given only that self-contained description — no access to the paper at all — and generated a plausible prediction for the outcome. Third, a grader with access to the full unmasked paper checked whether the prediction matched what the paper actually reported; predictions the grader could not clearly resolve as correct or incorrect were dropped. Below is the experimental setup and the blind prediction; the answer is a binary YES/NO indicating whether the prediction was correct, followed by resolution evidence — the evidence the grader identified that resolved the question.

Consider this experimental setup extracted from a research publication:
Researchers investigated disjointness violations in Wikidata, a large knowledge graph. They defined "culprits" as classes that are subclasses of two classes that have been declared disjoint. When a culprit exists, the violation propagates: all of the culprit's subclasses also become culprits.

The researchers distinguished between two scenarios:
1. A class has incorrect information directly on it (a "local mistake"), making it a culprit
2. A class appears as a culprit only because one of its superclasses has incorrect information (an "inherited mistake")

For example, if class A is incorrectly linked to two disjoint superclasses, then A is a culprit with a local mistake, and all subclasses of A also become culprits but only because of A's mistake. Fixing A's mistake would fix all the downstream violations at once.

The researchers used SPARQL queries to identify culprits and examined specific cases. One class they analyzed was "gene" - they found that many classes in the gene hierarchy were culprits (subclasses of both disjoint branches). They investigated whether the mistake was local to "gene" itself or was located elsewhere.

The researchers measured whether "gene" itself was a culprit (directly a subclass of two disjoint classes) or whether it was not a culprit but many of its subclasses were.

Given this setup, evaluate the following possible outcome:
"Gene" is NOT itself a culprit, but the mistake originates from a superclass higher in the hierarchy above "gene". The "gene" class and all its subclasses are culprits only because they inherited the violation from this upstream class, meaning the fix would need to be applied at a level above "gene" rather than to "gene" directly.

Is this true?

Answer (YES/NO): NO